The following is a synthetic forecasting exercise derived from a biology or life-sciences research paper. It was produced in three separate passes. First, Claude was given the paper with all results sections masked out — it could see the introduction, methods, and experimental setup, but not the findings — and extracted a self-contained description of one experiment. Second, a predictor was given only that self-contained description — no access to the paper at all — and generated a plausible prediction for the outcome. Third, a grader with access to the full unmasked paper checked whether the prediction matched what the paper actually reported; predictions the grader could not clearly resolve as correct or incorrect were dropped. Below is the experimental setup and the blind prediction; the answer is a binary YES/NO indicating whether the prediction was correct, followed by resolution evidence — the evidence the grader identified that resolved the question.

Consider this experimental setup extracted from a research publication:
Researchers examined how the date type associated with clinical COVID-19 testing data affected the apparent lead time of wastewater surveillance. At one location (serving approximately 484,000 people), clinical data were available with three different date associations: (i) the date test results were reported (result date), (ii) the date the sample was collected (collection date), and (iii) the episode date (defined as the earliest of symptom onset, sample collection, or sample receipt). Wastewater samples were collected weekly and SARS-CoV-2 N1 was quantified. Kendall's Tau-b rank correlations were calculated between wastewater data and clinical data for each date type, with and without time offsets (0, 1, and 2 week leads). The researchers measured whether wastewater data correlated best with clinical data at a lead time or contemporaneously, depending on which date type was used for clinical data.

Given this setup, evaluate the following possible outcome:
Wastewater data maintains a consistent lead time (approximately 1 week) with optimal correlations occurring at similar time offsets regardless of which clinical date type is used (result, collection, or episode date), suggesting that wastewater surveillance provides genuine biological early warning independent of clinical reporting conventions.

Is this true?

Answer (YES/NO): NO